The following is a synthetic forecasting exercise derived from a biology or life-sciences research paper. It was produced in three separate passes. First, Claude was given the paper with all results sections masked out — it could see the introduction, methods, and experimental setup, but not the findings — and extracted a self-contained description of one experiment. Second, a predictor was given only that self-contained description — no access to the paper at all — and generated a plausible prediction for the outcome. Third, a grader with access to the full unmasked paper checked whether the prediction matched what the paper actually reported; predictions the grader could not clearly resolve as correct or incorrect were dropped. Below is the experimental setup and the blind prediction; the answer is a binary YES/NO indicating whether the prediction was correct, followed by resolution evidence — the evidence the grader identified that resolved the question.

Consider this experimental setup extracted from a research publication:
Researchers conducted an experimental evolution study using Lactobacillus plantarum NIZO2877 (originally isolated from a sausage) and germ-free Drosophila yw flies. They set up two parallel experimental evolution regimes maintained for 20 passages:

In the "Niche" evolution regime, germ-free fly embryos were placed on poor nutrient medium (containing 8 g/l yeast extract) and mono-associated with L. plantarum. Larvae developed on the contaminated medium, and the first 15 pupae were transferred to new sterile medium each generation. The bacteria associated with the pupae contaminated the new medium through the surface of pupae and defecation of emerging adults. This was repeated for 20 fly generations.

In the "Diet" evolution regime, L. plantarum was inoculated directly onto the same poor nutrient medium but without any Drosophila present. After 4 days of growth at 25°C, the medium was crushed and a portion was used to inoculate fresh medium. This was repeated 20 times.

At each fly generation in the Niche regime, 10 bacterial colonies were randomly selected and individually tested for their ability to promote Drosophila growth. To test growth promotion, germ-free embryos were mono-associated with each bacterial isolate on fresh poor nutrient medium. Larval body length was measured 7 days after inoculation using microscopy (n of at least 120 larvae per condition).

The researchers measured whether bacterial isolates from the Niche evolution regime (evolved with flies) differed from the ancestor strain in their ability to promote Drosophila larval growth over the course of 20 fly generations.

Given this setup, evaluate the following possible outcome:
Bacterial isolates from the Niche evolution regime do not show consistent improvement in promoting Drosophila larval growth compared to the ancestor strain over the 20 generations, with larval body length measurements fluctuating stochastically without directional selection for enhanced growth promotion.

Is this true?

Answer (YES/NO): NO